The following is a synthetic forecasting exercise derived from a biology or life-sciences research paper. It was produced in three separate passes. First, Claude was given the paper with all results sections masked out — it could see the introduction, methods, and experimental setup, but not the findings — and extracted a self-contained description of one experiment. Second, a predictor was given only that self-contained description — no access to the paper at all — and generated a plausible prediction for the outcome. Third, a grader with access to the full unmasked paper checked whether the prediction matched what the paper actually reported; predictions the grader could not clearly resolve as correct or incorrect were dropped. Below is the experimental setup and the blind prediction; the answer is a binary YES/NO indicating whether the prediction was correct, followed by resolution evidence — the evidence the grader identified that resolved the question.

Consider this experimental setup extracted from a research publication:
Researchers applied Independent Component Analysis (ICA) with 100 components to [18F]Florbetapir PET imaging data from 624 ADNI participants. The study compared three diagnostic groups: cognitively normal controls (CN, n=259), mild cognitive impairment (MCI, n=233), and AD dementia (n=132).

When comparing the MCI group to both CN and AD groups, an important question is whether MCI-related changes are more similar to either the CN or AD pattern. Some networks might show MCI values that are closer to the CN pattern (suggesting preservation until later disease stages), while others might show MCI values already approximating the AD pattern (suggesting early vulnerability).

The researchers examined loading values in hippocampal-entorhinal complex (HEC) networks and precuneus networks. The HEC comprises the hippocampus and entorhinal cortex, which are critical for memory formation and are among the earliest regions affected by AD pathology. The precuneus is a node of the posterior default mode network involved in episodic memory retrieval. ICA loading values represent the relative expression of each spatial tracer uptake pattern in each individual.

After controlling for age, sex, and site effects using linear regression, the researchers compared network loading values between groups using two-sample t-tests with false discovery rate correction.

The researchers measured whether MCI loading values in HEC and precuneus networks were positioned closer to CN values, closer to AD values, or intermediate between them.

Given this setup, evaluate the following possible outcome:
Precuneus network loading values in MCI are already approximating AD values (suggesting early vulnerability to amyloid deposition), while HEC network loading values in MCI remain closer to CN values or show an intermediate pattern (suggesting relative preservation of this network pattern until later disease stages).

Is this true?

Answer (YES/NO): NO